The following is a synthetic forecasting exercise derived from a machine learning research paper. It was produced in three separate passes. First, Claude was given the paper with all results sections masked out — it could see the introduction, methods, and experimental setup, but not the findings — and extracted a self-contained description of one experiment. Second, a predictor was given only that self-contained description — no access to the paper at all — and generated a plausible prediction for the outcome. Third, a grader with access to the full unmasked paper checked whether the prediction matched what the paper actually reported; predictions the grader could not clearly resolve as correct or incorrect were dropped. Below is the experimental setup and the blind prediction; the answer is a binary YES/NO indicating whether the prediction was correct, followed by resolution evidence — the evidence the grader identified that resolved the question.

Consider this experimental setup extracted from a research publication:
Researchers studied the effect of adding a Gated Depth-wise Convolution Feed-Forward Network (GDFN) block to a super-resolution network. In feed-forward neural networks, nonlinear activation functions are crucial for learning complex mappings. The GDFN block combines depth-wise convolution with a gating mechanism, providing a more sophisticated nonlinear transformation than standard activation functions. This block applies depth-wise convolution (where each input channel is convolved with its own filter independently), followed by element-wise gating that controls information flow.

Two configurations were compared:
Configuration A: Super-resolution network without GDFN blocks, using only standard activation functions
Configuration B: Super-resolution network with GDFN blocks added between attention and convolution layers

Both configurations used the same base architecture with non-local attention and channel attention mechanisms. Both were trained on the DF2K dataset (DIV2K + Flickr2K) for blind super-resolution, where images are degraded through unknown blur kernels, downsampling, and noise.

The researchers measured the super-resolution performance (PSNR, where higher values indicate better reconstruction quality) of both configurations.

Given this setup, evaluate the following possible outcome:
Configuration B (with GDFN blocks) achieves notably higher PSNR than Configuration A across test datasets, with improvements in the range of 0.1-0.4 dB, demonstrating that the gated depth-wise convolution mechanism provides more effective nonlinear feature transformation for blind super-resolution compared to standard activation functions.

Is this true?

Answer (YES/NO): YES